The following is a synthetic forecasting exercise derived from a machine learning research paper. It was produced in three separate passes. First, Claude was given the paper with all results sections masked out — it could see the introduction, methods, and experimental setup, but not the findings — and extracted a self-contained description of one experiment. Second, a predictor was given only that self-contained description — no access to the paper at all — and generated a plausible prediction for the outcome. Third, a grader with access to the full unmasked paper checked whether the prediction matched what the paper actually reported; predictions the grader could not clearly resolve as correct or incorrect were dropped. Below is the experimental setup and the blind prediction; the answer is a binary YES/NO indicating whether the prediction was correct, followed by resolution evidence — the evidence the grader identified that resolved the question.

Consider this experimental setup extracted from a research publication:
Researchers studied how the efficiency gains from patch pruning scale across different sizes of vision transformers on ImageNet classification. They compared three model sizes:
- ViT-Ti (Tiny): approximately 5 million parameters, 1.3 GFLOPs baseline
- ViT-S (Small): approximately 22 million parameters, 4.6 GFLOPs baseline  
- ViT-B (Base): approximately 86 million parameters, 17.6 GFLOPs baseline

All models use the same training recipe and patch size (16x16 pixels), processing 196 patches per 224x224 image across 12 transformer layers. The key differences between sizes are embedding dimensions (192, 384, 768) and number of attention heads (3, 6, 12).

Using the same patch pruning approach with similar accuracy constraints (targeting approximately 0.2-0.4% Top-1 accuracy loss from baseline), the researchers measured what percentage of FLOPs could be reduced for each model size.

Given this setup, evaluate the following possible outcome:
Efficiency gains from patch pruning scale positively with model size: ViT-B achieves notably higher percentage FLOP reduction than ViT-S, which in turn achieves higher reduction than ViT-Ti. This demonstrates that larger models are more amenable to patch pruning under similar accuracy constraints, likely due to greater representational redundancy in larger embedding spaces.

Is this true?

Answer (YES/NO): NO